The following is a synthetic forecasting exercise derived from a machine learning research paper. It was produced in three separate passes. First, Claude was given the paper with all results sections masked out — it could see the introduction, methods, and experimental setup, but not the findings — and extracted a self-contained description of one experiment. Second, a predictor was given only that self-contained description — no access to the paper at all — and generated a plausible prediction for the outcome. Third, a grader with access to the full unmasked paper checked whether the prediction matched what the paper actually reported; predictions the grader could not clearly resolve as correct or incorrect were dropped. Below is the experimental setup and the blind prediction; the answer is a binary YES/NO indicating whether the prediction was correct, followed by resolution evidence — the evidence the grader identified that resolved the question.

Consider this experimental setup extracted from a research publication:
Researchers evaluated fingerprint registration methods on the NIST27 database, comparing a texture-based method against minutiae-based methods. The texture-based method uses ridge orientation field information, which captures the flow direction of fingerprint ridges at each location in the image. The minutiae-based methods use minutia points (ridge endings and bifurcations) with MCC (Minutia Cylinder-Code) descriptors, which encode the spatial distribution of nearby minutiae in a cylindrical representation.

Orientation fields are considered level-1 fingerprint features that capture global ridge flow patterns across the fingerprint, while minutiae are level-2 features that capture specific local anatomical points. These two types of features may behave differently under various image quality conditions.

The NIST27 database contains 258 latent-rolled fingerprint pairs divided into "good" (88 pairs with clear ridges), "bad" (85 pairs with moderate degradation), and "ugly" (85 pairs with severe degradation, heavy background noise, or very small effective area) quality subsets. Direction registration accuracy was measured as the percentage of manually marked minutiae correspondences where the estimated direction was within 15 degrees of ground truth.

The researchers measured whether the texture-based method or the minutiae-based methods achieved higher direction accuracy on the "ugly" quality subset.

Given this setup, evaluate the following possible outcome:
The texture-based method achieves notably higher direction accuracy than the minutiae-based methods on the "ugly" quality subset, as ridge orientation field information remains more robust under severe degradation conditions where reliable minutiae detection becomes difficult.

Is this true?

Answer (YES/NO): YES